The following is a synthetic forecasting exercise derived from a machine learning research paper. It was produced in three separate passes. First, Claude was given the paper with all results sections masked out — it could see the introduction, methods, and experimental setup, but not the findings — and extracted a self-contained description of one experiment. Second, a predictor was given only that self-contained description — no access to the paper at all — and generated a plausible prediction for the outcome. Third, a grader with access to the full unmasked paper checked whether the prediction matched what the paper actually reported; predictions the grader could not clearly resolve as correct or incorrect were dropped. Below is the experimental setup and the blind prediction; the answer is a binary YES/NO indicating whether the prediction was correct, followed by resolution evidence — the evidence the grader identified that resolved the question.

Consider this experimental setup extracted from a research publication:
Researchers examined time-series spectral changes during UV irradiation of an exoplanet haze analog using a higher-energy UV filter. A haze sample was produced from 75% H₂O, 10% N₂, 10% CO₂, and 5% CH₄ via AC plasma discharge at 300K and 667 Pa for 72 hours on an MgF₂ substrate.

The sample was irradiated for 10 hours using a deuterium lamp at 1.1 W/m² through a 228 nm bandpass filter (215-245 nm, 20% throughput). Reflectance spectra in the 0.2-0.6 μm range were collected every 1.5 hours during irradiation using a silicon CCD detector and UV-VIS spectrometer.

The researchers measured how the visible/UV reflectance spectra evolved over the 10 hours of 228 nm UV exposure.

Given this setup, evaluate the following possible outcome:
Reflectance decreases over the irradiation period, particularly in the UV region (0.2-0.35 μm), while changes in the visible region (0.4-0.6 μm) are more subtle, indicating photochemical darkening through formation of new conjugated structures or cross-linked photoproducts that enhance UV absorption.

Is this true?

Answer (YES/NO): NO